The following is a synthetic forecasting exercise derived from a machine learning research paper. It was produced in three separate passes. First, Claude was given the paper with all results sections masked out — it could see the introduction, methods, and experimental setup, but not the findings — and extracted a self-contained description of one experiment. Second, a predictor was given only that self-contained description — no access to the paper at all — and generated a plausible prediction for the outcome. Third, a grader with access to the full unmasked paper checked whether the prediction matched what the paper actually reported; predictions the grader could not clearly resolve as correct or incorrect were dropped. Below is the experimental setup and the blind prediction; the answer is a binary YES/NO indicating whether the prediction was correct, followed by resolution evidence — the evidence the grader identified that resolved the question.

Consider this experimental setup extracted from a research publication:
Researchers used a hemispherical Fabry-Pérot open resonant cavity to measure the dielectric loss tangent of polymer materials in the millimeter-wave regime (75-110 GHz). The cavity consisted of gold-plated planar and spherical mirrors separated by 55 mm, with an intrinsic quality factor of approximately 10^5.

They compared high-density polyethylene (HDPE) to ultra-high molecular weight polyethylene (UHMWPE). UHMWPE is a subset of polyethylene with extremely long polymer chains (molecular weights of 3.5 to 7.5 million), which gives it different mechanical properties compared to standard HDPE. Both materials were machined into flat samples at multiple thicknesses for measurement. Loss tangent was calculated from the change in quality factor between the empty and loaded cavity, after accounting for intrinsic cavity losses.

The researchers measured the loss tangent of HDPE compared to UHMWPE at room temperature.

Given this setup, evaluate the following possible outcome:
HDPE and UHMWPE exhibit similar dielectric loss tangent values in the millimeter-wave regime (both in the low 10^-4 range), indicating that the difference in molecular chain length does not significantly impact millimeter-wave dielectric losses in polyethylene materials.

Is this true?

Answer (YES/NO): YES